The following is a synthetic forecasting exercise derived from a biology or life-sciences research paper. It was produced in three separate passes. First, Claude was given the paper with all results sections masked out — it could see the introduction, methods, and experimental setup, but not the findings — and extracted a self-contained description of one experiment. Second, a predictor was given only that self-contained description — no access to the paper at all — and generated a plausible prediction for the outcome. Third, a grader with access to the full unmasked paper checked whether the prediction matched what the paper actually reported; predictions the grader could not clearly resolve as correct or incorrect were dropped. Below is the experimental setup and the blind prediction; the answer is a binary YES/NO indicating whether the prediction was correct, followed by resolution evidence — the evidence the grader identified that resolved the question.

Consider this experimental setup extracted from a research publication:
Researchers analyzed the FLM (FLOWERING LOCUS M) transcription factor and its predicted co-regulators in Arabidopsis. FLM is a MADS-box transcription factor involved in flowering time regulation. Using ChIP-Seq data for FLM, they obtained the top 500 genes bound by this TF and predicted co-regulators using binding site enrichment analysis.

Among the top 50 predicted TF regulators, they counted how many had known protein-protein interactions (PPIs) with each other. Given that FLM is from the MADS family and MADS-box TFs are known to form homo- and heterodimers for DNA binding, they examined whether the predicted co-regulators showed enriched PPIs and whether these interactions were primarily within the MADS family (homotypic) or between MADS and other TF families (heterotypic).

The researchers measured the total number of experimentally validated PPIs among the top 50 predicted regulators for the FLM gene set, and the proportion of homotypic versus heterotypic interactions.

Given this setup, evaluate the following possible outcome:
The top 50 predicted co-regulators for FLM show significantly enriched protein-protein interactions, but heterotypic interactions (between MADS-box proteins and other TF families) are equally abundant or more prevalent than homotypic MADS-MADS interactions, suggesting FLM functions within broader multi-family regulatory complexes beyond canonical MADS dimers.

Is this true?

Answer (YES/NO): NO